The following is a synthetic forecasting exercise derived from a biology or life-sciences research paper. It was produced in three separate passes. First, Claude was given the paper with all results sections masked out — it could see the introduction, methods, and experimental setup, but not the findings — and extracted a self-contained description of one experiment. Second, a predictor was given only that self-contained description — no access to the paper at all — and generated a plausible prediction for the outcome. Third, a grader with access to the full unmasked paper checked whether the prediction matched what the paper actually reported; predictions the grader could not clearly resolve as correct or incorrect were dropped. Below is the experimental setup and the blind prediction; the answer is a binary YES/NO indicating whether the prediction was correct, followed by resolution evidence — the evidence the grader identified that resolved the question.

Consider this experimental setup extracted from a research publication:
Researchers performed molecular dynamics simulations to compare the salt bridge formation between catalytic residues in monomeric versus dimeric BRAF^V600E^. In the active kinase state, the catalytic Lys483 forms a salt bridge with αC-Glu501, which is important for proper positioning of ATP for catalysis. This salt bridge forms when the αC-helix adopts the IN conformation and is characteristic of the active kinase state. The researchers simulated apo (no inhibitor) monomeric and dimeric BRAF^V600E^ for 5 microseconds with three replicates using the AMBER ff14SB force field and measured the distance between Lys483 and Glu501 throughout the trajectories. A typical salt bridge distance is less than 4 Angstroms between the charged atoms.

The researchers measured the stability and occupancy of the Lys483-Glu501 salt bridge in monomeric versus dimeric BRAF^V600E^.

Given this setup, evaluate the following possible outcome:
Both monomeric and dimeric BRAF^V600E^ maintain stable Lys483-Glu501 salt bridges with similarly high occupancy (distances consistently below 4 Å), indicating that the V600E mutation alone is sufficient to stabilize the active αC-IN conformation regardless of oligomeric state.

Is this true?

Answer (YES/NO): NO